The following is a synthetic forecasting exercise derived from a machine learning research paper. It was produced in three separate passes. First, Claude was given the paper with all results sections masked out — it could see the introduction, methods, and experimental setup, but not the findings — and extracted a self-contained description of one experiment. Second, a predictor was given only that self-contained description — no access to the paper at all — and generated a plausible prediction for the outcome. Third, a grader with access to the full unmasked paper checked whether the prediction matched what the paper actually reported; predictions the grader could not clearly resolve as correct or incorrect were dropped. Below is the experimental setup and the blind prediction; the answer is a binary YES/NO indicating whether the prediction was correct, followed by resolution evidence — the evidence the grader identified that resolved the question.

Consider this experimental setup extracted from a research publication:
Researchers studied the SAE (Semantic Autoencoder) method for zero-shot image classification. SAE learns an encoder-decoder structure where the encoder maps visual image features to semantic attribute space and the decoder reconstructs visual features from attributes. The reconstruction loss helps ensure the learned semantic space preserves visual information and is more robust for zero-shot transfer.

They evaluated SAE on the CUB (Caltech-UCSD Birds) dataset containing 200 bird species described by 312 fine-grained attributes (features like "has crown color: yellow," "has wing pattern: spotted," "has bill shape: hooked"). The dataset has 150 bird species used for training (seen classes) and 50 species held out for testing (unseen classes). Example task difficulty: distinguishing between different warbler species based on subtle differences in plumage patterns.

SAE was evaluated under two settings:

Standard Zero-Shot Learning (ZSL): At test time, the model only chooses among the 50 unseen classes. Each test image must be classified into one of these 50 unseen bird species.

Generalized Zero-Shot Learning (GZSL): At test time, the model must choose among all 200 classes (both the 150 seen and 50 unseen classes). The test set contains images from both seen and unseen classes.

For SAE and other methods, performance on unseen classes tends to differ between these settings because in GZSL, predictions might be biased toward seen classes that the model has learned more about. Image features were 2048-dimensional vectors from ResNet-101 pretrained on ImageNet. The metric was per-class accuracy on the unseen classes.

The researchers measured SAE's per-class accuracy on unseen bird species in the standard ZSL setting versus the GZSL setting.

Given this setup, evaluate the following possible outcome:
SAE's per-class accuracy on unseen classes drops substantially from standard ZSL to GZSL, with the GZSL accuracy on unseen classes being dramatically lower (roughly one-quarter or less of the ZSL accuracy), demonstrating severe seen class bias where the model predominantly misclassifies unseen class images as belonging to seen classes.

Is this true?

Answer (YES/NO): YES